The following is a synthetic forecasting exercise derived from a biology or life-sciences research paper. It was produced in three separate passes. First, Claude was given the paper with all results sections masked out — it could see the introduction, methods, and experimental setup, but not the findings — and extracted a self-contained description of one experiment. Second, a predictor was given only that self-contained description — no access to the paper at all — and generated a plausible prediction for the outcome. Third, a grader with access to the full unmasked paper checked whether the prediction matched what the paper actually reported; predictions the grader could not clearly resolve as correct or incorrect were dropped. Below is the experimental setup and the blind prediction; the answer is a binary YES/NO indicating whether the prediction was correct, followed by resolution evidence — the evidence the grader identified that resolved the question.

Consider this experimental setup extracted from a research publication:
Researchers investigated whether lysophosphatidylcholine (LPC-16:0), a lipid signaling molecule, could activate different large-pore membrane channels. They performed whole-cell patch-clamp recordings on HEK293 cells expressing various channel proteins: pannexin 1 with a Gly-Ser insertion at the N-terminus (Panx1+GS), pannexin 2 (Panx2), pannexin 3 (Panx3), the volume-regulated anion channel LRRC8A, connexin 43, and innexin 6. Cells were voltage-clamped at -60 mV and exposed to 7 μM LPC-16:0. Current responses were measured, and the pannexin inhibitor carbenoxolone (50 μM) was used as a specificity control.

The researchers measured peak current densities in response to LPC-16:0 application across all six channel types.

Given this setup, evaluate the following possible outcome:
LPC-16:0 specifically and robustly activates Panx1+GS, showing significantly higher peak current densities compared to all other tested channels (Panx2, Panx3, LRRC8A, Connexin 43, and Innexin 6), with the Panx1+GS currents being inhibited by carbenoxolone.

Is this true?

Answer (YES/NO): NO